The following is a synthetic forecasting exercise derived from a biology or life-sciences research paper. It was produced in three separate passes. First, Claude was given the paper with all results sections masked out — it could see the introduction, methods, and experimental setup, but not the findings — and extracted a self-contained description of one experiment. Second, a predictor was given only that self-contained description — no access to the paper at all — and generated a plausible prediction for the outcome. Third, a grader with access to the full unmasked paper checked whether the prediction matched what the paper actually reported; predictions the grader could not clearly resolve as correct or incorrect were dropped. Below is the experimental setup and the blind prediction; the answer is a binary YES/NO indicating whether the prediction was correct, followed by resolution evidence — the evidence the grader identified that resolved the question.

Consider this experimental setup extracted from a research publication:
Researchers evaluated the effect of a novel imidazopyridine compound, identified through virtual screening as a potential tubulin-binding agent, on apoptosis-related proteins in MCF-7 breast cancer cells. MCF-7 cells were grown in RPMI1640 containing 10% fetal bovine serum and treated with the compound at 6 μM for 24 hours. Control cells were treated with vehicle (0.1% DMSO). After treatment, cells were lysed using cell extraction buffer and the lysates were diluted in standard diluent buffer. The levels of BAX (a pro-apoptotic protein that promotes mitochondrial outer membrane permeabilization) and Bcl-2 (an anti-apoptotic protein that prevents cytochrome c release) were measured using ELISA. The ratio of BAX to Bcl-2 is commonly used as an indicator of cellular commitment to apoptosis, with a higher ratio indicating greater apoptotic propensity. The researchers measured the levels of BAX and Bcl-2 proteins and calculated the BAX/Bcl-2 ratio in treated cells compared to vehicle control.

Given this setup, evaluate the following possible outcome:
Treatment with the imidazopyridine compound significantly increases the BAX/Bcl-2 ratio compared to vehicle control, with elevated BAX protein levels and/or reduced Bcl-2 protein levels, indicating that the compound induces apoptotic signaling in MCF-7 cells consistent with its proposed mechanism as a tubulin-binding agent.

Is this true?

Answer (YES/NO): YES